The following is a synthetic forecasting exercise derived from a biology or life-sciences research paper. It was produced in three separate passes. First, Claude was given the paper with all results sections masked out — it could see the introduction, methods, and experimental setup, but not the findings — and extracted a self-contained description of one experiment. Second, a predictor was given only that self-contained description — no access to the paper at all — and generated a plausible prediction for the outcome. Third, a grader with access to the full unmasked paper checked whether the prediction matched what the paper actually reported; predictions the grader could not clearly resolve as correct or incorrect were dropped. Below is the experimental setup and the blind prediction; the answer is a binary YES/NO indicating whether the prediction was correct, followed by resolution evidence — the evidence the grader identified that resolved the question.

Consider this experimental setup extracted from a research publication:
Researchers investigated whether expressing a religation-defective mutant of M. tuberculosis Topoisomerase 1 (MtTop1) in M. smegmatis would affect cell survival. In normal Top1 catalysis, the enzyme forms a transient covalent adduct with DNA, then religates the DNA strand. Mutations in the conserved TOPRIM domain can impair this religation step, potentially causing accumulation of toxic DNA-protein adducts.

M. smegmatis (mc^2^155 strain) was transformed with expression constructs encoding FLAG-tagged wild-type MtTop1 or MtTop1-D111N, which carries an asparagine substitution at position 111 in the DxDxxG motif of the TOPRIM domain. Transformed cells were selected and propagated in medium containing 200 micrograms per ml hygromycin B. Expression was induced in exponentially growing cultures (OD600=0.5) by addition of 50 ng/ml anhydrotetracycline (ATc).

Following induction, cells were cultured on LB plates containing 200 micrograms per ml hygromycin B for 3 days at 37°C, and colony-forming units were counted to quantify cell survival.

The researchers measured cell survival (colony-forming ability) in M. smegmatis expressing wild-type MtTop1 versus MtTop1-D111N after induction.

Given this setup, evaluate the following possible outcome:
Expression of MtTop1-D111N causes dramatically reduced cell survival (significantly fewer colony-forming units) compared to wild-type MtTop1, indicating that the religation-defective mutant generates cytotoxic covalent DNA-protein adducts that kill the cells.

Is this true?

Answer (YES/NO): NO